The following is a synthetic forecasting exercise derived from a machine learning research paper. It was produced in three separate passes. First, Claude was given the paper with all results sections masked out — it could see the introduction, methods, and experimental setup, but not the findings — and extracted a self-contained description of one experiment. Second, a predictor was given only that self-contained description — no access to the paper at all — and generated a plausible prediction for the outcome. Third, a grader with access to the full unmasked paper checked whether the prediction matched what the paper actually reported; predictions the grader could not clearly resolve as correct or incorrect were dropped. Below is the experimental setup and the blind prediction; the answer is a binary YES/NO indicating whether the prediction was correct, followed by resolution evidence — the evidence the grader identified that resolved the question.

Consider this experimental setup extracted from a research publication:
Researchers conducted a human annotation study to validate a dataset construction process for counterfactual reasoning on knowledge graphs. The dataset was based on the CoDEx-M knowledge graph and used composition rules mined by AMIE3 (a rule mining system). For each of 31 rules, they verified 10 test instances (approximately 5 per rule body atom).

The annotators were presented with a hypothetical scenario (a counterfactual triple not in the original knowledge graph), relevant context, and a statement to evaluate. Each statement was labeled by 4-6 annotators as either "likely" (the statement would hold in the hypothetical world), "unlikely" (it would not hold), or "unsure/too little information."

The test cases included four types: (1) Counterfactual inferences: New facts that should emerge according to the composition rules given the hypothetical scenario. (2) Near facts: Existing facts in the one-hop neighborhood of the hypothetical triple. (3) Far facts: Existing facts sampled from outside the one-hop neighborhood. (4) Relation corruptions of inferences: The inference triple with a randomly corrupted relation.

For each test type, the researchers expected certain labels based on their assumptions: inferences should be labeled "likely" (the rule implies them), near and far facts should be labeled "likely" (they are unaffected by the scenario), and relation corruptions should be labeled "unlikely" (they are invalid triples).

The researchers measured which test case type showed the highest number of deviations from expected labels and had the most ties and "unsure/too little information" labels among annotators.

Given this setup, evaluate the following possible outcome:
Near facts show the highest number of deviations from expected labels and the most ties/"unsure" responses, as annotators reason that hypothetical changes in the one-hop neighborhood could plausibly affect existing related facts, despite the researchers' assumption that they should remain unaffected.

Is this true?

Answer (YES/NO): NO